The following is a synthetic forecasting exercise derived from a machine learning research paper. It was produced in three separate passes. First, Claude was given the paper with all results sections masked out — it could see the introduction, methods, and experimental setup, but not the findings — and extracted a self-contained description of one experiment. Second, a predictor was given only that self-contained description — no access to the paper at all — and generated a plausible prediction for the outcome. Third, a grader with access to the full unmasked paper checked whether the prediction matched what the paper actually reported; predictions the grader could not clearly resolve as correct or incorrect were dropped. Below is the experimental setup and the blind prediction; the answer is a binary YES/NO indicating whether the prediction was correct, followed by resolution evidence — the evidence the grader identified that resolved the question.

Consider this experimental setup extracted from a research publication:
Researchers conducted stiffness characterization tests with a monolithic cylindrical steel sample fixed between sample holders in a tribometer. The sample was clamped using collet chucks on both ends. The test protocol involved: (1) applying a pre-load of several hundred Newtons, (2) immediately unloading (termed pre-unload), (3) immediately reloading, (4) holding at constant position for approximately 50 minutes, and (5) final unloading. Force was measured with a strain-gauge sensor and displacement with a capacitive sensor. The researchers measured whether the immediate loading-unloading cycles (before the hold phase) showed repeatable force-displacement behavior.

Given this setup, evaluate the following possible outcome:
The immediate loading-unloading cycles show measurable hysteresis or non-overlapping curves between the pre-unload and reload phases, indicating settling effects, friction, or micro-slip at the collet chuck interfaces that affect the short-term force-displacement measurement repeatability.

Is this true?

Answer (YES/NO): NO